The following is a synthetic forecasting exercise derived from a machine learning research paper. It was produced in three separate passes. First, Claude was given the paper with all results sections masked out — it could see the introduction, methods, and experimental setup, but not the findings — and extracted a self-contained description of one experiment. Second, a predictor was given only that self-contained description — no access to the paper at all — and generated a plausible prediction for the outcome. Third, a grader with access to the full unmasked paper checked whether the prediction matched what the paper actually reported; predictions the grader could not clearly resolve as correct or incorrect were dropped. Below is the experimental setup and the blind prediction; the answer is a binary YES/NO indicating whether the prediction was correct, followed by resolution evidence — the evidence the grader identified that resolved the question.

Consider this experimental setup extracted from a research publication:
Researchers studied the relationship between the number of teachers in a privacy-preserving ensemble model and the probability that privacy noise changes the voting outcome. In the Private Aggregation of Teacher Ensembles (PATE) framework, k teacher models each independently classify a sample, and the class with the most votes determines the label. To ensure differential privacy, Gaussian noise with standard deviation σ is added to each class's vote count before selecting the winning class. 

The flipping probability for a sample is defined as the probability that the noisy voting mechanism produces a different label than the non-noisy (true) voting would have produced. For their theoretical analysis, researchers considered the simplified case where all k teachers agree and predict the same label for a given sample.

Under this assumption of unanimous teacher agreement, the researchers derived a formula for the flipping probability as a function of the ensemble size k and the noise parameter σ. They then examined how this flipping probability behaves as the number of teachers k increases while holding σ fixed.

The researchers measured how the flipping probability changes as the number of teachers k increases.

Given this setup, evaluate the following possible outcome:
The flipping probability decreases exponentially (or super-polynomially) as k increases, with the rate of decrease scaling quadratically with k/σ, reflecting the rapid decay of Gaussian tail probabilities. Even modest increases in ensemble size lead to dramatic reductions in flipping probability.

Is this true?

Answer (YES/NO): YES